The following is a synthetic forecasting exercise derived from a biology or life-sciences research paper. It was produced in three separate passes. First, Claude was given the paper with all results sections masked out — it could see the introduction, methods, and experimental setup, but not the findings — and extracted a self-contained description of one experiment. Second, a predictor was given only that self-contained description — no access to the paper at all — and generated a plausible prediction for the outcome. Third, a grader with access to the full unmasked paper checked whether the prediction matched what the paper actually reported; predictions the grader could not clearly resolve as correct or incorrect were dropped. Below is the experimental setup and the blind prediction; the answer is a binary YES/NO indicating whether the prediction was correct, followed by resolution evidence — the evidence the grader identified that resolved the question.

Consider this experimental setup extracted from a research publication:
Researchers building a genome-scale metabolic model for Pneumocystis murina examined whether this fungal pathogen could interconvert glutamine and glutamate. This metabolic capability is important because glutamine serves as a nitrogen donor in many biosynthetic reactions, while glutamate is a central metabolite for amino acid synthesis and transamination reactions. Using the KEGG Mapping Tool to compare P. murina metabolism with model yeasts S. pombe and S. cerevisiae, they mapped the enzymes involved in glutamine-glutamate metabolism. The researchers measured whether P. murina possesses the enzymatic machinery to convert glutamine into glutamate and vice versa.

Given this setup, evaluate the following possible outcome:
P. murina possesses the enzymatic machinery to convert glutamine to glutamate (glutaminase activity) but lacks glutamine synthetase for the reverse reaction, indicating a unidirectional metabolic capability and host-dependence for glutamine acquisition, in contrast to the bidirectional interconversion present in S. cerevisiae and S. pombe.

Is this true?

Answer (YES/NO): NO